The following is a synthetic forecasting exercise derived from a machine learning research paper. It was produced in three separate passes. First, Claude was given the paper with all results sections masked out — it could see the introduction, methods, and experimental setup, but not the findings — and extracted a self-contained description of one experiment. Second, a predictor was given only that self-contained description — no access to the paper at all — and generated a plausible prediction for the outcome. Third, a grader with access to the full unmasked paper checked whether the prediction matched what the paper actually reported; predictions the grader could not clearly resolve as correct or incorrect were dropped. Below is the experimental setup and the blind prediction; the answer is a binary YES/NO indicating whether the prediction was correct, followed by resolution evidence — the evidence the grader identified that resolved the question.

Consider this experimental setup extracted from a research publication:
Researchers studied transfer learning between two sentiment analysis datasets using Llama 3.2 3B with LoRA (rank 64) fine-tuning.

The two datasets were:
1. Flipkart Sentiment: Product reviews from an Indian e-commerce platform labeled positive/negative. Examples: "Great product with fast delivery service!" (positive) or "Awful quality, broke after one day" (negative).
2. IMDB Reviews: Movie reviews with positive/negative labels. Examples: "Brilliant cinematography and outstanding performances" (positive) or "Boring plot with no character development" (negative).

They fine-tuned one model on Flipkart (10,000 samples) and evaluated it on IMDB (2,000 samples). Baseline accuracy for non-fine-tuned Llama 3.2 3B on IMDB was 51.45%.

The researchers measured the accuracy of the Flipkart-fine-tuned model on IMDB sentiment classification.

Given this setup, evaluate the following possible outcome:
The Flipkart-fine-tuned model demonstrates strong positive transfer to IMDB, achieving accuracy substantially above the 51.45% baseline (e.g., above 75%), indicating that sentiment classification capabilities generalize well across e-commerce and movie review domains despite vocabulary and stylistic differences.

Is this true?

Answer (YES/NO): YES